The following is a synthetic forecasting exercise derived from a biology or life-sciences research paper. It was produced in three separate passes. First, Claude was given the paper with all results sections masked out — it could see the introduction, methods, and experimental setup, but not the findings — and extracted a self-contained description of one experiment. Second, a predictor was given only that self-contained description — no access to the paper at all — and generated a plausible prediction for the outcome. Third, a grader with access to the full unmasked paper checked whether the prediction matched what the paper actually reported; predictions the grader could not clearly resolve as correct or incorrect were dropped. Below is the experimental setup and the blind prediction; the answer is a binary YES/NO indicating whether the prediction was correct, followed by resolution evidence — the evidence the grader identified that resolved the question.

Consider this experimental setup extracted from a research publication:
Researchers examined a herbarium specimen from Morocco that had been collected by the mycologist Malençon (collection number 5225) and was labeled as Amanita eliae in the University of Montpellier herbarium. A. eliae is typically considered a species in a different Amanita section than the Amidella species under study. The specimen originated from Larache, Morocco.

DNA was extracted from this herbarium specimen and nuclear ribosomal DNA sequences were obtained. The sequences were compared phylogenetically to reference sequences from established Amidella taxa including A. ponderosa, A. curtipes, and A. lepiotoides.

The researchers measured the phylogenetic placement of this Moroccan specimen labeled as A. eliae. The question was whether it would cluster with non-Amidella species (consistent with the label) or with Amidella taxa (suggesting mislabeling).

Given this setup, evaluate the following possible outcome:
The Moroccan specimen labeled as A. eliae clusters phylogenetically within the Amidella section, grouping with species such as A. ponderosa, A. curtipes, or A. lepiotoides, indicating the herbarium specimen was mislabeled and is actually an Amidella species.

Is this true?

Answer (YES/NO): YES